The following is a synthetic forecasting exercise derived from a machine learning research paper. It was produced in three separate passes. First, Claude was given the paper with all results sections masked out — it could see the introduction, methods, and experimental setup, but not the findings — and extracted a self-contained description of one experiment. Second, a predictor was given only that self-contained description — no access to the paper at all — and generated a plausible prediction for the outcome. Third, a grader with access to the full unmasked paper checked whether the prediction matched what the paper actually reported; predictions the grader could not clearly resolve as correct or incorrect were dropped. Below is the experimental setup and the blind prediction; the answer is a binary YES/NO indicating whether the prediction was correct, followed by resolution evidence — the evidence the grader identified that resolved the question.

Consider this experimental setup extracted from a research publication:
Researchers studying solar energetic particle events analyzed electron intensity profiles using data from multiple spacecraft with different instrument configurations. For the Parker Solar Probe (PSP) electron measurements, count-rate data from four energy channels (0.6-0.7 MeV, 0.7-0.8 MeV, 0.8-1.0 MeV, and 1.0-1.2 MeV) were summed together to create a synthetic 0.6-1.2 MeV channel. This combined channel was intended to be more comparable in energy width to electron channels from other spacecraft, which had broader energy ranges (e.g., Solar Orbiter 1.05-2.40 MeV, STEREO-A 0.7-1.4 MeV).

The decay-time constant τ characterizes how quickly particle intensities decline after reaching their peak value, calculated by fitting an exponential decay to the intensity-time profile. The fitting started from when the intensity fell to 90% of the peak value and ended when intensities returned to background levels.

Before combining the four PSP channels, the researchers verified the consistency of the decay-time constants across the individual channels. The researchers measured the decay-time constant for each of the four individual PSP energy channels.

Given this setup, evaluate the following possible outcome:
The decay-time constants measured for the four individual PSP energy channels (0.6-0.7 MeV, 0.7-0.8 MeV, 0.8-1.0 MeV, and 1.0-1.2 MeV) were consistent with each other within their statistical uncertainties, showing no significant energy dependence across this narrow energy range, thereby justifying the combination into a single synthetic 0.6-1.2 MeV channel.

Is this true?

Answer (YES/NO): YES